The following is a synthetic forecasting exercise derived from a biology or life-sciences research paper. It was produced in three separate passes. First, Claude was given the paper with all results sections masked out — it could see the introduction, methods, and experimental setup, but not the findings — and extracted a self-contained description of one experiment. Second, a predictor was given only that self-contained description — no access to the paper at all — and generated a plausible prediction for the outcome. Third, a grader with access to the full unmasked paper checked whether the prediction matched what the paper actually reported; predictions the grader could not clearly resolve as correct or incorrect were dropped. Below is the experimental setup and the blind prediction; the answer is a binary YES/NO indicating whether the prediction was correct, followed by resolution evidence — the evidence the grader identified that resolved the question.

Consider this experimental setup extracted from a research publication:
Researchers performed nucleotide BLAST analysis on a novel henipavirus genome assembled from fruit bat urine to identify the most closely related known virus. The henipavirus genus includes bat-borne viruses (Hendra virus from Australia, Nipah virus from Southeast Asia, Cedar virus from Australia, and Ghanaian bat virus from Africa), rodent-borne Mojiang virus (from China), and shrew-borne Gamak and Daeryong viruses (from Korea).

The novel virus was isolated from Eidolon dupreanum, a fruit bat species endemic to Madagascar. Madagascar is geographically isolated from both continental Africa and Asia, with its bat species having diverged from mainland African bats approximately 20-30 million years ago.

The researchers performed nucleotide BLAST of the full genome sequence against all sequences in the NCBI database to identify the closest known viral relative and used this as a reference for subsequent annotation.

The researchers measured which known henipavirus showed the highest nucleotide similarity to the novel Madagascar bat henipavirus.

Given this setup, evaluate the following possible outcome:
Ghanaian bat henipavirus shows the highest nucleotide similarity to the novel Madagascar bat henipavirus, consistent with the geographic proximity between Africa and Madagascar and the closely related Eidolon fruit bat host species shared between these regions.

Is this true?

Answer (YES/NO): NO